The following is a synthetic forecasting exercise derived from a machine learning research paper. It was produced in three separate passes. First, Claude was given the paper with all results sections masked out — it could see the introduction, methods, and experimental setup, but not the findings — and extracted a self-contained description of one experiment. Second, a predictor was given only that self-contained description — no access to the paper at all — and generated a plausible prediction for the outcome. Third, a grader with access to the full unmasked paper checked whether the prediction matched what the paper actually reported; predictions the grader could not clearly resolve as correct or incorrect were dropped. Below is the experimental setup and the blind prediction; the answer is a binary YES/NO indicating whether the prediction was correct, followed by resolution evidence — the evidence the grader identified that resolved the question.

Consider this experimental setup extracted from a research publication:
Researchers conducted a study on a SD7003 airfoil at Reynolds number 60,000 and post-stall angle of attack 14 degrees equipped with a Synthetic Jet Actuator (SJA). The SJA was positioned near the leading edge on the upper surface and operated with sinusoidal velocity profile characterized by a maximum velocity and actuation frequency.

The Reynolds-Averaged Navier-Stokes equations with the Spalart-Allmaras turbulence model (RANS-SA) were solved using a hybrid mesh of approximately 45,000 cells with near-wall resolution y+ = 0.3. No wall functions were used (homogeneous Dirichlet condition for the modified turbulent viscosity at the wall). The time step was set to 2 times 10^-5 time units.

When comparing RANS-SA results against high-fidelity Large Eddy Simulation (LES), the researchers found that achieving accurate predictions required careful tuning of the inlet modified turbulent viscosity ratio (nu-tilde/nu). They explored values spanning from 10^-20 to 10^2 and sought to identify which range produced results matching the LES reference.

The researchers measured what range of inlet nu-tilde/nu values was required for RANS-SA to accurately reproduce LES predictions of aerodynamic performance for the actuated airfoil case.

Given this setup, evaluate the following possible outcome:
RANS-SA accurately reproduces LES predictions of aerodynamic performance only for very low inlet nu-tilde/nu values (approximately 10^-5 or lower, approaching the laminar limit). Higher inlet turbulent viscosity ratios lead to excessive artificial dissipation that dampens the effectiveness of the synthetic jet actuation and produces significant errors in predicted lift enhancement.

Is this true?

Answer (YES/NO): NO